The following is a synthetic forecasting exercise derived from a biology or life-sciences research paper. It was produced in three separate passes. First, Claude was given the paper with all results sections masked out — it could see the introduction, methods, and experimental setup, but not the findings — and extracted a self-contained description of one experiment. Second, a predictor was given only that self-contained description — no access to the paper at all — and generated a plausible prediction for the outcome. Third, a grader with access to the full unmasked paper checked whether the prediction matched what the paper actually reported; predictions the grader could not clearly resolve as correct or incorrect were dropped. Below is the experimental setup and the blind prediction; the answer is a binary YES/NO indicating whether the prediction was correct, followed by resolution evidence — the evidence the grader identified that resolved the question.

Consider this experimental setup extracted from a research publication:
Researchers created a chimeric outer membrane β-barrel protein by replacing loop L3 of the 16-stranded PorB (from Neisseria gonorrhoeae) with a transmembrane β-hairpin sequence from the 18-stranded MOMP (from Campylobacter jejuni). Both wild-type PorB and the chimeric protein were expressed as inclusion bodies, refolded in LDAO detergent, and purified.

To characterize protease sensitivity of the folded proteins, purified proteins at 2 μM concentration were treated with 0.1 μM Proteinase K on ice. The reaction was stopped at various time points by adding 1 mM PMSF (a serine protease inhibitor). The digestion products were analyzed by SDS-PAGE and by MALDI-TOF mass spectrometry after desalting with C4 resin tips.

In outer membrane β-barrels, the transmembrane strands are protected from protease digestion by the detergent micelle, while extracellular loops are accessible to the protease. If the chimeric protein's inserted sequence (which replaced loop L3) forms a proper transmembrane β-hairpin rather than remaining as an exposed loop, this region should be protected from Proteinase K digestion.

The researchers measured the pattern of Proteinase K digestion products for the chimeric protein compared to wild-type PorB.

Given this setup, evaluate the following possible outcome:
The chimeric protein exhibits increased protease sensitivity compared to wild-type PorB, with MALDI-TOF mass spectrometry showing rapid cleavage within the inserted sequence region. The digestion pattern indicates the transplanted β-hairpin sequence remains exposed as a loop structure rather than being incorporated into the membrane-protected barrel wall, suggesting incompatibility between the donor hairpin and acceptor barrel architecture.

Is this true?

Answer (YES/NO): NO